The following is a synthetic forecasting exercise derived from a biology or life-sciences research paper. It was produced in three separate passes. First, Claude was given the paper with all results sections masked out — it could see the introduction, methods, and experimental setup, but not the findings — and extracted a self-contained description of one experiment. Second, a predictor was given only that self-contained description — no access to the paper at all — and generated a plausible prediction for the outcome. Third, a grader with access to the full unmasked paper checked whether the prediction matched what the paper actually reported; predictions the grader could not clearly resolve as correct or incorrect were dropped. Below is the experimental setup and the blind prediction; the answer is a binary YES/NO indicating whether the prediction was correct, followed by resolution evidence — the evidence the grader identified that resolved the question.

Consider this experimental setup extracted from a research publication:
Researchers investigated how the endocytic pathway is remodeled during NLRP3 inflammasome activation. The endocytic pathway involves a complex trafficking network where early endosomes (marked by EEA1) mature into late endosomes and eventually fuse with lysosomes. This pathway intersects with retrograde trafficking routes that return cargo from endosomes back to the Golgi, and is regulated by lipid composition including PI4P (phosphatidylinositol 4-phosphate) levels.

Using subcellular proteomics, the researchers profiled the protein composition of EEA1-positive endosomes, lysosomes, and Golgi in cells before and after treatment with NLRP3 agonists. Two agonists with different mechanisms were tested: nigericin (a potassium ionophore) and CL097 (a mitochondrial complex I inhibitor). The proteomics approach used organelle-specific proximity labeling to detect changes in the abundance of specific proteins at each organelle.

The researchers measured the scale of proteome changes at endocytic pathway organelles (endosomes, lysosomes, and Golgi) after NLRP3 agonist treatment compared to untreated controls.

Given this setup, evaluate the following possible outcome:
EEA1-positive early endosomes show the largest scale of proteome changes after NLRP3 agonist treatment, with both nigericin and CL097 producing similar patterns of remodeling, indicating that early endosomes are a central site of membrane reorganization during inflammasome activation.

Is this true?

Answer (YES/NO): NO